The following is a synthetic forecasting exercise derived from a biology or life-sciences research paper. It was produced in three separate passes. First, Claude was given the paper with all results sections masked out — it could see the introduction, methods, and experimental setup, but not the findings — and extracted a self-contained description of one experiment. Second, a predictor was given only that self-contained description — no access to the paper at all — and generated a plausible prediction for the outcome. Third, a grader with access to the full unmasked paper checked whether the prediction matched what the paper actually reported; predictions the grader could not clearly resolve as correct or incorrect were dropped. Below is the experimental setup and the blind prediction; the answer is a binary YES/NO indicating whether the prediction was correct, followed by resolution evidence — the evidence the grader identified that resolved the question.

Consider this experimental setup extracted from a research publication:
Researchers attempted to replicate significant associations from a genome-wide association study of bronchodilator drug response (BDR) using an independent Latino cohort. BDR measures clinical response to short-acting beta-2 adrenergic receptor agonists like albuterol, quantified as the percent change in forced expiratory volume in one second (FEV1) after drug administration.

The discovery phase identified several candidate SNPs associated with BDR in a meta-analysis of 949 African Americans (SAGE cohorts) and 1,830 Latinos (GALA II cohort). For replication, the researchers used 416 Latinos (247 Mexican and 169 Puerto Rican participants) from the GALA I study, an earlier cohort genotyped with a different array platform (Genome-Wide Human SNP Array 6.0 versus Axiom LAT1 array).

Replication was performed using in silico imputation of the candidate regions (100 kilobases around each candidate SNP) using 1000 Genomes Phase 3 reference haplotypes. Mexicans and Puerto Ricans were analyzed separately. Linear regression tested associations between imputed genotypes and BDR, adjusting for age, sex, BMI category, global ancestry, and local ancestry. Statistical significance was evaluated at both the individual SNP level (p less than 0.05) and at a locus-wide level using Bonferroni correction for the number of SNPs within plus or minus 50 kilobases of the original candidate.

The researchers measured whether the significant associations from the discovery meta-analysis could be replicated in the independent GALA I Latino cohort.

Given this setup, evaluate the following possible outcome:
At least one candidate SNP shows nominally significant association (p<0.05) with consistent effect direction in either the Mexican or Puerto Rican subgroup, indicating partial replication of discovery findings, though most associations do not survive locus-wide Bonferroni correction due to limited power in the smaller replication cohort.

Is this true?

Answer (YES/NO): NO